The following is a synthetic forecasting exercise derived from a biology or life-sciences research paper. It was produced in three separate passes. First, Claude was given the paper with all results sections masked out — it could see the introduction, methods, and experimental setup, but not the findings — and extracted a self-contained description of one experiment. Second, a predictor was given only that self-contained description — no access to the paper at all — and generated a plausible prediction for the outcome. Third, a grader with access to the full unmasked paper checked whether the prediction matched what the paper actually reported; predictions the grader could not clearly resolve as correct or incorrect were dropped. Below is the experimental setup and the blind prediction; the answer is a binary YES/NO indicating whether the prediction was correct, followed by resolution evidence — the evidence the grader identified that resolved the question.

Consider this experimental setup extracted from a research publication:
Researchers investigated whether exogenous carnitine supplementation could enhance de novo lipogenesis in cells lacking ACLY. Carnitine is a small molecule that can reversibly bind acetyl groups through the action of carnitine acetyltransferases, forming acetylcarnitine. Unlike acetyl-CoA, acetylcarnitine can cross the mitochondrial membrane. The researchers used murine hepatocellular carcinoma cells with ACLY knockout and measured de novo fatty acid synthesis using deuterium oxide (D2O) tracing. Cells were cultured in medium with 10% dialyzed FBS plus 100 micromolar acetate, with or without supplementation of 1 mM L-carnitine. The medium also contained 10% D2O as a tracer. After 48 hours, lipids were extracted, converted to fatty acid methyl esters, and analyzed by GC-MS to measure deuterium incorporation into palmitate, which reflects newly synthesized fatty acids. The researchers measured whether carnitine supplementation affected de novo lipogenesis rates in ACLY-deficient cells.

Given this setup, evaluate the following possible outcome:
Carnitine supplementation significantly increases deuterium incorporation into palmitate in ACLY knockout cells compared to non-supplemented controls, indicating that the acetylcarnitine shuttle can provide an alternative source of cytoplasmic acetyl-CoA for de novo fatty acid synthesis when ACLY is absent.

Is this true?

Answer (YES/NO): YES